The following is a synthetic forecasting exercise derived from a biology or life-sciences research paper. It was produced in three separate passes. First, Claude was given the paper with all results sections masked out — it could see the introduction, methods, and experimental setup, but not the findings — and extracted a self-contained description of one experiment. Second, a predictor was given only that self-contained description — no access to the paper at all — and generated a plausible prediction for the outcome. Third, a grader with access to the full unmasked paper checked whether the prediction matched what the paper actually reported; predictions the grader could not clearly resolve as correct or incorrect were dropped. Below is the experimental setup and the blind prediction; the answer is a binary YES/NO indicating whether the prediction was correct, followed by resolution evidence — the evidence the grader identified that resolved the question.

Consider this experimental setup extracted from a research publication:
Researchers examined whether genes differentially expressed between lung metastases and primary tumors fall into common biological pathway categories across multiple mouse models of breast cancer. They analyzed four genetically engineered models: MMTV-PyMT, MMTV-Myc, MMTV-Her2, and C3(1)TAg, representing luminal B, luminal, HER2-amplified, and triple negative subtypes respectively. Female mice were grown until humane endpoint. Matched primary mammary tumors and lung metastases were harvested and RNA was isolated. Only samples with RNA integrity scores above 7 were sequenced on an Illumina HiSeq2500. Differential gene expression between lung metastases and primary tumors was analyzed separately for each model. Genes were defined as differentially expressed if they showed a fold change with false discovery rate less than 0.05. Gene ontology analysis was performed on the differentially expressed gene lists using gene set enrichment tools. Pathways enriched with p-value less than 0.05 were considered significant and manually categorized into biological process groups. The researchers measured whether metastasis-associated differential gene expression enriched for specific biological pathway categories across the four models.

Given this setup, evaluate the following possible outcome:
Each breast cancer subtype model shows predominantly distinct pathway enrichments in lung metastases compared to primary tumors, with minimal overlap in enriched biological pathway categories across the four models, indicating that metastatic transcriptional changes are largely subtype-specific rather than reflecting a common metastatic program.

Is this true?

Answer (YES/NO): YES